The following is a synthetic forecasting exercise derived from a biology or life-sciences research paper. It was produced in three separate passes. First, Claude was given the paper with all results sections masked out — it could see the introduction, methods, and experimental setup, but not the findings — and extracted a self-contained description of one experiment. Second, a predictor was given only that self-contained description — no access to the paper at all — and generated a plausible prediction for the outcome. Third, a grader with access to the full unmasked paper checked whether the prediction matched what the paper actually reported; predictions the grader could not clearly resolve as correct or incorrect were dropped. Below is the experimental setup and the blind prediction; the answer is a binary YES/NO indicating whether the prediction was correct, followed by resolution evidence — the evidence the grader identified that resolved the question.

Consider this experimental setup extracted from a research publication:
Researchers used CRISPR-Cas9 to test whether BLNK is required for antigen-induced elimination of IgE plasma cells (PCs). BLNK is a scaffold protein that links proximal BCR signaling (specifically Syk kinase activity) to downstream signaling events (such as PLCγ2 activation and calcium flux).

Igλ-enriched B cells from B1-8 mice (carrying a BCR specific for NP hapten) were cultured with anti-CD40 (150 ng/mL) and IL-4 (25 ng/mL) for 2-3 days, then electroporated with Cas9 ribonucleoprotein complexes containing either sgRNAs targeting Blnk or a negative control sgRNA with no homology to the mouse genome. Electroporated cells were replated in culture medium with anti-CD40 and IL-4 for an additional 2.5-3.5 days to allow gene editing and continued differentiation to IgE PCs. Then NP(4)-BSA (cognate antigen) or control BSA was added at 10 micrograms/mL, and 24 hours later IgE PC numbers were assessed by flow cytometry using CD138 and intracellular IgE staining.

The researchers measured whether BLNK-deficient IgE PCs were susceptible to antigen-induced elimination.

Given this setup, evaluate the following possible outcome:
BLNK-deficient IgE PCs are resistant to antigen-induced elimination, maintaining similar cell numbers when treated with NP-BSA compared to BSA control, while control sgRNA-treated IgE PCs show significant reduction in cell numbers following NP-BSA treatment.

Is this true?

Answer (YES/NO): YES